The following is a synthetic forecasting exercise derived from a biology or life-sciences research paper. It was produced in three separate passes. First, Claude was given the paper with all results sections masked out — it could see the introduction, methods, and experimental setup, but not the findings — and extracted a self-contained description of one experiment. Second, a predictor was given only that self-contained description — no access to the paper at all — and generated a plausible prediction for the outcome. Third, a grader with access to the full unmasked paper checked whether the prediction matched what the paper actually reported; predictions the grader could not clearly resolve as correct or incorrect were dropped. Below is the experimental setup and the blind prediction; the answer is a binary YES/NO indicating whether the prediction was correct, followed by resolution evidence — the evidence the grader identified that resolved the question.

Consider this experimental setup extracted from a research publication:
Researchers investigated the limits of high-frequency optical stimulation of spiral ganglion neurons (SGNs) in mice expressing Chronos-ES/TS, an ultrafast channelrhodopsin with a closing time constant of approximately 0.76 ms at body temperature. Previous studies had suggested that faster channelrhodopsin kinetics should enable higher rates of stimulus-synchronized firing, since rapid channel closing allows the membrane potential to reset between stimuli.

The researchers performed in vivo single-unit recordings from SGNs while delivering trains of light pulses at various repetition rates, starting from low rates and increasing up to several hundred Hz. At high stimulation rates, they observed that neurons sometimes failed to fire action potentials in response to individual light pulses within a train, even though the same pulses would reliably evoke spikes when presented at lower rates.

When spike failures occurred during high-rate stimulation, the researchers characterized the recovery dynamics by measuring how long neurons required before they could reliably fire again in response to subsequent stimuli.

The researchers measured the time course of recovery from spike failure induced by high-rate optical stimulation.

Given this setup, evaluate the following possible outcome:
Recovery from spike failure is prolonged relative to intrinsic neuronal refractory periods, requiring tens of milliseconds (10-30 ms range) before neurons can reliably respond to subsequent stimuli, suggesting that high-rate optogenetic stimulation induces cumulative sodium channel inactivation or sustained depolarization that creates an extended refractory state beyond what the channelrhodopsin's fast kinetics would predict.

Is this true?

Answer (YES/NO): YES